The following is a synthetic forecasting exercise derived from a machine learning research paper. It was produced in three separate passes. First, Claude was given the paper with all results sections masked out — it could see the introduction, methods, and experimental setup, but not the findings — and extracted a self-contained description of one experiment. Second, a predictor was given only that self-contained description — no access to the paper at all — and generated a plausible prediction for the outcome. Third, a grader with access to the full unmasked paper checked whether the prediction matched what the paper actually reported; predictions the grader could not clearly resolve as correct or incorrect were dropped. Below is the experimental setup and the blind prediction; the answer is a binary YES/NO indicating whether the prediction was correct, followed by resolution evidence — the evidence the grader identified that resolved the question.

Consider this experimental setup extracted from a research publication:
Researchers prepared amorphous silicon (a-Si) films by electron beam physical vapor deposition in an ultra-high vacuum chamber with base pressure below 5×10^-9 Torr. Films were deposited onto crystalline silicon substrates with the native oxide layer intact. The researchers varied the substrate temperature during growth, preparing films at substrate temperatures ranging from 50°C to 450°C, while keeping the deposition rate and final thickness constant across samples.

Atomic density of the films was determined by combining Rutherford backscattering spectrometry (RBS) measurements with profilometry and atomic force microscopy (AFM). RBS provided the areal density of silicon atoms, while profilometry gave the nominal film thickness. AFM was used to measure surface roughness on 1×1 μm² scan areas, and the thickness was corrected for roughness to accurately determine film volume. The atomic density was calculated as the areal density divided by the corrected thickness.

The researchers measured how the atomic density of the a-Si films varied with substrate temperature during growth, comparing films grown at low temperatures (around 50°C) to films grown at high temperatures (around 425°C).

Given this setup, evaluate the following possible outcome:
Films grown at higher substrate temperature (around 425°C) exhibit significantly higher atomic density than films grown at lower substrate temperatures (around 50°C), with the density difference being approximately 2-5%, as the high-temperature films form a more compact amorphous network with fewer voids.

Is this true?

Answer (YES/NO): NO